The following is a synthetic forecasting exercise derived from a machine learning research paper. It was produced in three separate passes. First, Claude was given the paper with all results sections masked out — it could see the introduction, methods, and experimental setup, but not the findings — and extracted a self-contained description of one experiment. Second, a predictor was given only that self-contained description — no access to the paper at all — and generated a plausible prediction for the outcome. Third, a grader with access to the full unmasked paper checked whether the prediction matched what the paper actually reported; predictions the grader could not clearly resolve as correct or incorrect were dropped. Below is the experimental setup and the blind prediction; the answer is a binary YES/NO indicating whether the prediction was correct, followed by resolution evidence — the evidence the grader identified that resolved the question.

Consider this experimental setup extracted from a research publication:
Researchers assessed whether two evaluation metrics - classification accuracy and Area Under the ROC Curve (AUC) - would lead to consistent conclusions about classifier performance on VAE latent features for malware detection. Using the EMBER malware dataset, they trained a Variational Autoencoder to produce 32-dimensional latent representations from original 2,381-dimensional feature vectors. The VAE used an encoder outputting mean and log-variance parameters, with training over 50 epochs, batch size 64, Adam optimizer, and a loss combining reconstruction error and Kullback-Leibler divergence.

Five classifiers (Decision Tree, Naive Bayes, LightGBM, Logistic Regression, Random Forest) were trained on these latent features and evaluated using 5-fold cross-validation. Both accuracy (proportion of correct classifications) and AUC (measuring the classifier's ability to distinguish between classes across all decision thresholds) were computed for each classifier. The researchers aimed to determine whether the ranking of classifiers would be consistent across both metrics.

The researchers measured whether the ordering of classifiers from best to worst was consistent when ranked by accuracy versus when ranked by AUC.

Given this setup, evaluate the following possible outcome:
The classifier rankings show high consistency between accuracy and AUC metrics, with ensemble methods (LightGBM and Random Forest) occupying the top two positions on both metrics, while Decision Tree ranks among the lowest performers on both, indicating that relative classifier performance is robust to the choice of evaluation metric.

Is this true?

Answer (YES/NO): NO